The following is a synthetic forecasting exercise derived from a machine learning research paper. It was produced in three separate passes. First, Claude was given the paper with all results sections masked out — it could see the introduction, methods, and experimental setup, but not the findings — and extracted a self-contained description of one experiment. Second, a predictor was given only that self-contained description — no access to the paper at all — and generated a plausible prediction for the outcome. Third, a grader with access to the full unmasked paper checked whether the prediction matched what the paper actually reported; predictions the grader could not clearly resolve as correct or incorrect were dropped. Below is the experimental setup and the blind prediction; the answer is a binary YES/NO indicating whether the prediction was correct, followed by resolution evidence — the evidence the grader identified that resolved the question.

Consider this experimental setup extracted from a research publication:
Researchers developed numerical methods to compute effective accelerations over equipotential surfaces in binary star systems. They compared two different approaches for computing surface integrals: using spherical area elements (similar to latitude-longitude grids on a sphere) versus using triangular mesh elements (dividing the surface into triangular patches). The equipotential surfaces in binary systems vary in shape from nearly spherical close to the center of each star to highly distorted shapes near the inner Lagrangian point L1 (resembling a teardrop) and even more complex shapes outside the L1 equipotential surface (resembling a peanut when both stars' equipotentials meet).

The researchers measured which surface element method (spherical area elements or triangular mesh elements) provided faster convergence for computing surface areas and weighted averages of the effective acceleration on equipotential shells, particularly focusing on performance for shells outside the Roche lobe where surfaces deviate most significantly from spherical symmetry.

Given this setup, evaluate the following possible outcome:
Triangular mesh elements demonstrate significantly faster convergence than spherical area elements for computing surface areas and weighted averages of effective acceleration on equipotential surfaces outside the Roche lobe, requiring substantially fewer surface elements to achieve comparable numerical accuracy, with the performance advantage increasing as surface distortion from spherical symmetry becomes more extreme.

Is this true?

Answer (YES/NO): YES